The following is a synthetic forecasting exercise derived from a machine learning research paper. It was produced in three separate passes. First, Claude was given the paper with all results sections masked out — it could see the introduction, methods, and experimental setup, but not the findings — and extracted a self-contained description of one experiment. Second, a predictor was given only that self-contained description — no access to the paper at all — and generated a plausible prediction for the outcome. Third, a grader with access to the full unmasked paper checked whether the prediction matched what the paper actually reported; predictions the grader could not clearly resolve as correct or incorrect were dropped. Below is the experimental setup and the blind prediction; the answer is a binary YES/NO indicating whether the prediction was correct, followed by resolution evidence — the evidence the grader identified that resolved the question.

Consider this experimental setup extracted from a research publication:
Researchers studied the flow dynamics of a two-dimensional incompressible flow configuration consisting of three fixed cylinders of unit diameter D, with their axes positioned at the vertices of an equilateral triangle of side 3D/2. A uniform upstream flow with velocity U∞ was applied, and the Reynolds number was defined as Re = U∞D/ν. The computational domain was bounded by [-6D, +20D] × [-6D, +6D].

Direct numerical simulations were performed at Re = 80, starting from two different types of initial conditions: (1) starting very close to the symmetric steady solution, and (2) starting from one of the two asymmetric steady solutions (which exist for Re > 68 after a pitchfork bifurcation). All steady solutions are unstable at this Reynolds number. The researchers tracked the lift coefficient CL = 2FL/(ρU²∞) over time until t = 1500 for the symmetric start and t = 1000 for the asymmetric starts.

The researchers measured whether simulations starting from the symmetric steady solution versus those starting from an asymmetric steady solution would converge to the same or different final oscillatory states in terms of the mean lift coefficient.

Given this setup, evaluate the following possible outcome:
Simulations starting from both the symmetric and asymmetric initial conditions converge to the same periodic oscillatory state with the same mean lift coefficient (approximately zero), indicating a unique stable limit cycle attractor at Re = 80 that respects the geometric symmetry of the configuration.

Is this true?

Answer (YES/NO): NO